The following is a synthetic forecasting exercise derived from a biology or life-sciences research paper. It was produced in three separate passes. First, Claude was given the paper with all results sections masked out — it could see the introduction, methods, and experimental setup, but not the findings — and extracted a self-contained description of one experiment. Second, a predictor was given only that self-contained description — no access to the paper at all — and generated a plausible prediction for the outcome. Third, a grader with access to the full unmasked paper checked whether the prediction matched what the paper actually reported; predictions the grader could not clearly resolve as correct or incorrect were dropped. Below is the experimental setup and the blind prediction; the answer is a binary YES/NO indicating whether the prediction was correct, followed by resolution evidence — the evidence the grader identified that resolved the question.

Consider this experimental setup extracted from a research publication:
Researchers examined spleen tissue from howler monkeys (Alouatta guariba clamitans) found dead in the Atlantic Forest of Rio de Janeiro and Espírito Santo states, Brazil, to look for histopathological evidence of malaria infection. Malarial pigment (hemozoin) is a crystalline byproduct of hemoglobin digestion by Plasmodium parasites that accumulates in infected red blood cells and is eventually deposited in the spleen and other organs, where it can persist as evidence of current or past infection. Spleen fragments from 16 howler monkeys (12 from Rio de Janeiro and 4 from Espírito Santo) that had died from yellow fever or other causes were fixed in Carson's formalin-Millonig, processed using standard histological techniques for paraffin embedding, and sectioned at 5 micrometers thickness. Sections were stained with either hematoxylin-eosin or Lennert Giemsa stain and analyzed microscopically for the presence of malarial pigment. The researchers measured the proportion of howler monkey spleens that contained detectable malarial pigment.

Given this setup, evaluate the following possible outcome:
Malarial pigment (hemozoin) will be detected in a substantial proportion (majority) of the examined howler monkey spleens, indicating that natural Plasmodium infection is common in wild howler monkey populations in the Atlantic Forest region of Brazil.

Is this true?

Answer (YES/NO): NO